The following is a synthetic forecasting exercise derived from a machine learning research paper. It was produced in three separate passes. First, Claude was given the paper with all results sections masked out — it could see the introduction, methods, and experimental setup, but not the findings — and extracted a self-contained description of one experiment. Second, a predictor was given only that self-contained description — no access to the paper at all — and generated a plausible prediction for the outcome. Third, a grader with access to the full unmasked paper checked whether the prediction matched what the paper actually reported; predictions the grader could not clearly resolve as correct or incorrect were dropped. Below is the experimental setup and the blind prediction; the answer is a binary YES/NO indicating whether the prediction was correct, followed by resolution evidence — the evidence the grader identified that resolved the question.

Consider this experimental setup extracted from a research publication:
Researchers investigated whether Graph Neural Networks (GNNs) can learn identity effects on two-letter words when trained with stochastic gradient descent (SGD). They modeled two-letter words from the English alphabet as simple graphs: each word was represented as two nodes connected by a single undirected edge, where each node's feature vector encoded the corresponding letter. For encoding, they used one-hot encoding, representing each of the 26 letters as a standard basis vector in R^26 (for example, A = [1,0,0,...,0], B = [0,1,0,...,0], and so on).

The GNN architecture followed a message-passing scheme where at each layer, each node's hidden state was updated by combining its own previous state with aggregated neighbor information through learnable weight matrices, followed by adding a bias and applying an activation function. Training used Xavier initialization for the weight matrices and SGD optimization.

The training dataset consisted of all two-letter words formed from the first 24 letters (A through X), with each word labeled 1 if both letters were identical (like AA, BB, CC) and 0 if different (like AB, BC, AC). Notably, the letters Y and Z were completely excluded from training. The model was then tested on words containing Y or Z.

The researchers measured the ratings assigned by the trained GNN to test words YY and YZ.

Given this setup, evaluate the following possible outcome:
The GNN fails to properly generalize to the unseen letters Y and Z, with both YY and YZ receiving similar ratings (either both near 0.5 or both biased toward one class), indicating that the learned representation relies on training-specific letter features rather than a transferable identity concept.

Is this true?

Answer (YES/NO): YES